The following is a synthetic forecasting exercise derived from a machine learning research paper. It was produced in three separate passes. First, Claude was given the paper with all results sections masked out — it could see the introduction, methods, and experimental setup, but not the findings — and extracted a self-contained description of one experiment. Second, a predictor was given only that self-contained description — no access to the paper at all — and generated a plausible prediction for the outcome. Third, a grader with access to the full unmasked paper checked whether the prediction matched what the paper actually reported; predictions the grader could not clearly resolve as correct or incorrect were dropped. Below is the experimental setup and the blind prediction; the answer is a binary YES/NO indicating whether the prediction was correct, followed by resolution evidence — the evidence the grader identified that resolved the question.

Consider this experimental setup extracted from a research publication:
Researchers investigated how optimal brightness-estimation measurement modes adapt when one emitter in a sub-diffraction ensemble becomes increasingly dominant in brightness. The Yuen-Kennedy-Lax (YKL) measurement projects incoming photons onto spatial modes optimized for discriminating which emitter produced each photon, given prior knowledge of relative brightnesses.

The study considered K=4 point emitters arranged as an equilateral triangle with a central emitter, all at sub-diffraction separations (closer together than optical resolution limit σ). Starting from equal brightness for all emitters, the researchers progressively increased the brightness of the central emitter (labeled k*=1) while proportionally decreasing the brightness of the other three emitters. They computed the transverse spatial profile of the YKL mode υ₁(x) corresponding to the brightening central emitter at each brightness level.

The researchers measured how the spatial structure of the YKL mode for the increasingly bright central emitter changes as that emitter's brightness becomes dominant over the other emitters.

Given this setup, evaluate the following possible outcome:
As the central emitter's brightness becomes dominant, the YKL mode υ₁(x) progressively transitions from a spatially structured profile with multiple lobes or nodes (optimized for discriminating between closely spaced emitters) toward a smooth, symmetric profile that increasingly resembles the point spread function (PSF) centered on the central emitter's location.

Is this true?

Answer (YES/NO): YES